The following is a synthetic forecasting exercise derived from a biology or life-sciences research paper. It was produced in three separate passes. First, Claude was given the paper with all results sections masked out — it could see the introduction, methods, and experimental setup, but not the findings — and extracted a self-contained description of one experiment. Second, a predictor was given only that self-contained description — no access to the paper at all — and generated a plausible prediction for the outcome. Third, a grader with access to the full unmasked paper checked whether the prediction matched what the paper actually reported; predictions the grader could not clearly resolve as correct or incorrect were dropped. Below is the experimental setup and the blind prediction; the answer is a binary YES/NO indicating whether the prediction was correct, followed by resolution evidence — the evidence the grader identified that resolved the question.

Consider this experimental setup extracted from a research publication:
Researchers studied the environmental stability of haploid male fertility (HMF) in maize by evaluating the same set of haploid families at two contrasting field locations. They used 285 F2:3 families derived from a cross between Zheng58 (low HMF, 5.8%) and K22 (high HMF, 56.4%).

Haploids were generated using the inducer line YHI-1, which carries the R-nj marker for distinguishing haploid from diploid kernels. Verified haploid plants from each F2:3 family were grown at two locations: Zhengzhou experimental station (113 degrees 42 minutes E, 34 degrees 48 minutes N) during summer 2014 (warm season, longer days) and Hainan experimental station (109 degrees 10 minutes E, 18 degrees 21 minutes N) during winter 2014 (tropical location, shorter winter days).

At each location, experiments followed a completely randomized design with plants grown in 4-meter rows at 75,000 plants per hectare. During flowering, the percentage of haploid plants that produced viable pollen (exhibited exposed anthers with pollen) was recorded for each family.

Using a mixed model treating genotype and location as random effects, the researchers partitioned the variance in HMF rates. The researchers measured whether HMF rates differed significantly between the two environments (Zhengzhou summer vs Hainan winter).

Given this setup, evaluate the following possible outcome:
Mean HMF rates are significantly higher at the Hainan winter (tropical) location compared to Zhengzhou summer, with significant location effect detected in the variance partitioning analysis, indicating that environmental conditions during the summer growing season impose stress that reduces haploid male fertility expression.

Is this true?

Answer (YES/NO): NO